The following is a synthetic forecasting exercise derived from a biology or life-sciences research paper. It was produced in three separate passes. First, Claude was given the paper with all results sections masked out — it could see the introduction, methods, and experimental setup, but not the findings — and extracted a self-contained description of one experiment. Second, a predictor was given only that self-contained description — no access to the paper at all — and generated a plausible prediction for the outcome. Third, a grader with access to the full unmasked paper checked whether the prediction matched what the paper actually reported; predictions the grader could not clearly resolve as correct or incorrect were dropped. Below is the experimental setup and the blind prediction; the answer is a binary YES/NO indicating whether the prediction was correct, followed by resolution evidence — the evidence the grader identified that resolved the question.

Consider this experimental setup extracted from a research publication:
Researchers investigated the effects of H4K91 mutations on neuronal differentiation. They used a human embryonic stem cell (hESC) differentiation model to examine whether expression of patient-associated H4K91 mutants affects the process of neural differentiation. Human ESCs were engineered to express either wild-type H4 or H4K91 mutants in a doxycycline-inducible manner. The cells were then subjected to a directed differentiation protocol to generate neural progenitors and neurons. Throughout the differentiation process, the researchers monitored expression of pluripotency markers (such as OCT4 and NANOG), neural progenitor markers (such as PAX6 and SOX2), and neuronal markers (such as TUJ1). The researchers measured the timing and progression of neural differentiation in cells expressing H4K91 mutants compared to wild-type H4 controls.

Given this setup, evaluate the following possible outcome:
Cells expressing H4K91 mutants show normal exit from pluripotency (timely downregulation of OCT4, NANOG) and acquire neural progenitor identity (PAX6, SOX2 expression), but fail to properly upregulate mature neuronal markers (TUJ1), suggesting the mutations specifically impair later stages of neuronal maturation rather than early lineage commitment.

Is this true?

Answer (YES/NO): NO